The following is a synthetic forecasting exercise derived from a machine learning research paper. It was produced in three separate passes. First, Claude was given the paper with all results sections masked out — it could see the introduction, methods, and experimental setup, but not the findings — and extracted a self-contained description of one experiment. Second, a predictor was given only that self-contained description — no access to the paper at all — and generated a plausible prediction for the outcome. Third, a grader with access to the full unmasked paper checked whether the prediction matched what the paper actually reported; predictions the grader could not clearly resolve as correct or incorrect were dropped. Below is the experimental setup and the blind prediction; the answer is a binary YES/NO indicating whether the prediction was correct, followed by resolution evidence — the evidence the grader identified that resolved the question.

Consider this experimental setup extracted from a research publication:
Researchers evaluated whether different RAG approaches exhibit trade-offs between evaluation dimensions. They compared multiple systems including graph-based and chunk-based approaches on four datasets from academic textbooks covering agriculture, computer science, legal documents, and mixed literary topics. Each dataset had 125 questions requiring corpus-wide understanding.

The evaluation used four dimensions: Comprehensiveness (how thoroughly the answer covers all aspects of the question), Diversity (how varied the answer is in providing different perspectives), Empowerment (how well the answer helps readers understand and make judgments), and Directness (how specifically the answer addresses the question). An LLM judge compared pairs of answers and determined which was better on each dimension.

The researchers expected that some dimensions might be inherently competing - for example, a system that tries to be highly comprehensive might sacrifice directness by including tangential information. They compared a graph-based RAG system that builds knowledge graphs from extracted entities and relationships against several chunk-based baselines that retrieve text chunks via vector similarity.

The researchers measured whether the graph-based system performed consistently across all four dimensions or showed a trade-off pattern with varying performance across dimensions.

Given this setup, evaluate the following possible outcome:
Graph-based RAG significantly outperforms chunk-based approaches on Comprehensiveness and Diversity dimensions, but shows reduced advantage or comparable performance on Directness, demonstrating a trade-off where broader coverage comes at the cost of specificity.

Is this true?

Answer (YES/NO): NO